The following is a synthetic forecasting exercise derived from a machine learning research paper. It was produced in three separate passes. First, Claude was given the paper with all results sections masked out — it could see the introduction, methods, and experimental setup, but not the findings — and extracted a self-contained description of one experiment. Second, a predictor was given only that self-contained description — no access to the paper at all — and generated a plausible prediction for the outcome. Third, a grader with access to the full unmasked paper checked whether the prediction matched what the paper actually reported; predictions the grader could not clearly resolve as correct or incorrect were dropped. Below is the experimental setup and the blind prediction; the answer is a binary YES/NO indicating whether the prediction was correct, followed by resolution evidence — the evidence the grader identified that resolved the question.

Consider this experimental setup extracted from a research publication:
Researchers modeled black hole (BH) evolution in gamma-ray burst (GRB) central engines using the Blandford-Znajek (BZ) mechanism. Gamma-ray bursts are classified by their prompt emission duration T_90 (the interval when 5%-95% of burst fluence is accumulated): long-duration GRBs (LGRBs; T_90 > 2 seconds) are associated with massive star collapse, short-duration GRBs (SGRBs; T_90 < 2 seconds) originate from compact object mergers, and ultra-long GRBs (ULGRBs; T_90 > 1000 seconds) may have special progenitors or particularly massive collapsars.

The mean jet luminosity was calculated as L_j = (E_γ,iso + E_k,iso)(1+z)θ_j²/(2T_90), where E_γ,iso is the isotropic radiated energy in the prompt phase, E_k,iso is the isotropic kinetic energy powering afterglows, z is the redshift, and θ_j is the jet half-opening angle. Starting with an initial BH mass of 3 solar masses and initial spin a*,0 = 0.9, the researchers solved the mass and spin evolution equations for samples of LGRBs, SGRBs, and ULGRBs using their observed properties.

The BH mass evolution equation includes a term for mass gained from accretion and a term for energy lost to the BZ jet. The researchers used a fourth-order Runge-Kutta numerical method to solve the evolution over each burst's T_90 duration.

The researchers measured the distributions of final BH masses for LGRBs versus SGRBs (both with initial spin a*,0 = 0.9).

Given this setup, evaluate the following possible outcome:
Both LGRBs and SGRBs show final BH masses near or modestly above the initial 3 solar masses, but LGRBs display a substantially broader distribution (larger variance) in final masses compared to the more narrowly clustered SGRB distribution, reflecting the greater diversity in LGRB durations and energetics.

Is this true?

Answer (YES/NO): YES